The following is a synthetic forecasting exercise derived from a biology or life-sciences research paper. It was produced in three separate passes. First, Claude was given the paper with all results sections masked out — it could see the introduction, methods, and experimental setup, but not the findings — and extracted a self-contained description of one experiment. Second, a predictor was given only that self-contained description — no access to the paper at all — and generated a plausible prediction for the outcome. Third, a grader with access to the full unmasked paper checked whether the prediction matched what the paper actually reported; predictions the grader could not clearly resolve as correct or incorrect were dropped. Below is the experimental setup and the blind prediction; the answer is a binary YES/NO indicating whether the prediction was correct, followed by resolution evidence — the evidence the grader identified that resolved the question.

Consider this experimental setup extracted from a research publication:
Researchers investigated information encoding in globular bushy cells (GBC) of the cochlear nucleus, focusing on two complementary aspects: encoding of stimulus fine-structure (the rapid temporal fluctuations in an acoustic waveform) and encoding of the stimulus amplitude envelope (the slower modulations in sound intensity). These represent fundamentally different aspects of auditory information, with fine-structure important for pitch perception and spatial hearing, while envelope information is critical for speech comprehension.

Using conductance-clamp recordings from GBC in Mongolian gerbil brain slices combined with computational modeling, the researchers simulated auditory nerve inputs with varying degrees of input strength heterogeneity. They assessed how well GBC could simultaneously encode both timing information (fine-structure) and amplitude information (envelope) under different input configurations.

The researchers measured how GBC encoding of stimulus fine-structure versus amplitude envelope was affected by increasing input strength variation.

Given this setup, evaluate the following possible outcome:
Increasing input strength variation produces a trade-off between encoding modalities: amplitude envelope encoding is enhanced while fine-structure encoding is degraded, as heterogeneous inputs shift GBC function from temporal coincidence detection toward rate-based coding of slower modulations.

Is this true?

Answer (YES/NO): YES